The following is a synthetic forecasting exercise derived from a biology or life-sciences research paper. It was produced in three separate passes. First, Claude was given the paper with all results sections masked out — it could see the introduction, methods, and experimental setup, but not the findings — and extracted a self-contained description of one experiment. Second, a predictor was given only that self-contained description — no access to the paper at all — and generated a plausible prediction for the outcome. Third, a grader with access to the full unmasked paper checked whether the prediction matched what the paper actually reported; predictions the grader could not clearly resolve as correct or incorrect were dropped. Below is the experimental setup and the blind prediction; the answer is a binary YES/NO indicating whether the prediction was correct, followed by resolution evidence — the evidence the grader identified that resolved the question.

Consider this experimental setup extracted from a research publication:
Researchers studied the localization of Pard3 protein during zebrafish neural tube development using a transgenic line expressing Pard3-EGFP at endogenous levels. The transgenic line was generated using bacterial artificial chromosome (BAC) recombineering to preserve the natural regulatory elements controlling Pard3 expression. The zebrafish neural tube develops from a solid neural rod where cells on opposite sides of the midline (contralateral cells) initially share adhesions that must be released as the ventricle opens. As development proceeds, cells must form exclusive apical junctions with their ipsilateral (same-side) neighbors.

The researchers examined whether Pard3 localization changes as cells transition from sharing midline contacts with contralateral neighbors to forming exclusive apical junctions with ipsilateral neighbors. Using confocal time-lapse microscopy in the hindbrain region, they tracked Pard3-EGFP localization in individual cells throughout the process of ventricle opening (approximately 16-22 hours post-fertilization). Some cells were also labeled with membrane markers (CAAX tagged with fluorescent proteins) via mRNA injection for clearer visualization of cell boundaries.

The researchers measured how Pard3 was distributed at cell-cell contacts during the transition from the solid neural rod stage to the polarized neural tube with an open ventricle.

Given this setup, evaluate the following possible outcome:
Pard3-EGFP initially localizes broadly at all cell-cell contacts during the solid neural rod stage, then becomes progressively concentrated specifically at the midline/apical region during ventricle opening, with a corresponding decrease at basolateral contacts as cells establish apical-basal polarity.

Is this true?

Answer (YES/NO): NO